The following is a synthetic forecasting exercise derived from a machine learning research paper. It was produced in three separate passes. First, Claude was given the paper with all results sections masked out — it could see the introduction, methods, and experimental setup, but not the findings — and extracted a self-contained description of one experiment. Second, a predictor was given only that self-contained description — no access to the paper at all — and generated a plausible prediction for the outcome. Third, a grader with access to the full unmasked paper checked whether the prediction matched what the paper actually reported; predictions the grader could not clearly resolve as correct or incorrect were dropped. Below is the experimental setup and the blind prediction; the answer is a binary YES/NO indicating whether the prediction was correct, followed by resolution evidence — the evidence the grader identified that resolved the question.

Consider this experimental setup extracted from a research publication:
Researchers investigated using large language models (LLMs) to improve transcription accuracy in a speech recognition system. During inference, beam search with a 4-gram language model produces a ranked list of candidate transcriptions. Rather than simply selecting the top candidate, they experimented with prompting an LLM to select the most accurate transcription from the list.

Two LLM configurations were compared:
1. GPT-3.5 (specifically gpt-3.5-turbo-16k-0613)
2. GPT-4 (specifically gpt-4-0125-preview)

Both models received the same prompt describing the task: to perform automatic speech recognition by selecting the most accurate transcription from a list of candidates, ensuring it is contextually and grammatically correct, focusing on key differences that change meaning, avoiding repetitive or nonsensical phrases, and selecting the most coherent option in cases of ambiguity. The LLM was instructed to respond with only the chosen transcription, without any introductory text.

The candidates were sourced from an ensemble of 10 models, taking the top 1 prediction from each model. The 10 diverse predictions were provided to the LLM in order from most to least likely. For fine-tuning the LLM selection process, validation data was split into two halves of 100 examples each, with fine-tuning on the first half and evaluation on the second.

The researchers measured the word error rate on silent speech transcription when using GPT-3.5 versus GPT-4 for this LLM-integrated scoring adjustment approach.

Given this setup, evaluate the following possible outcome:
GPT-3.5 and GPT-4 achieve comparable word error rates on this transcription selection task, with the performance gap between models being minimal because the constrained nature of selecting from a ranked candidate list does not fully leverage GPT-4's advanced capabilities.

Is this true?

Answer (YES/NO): YES